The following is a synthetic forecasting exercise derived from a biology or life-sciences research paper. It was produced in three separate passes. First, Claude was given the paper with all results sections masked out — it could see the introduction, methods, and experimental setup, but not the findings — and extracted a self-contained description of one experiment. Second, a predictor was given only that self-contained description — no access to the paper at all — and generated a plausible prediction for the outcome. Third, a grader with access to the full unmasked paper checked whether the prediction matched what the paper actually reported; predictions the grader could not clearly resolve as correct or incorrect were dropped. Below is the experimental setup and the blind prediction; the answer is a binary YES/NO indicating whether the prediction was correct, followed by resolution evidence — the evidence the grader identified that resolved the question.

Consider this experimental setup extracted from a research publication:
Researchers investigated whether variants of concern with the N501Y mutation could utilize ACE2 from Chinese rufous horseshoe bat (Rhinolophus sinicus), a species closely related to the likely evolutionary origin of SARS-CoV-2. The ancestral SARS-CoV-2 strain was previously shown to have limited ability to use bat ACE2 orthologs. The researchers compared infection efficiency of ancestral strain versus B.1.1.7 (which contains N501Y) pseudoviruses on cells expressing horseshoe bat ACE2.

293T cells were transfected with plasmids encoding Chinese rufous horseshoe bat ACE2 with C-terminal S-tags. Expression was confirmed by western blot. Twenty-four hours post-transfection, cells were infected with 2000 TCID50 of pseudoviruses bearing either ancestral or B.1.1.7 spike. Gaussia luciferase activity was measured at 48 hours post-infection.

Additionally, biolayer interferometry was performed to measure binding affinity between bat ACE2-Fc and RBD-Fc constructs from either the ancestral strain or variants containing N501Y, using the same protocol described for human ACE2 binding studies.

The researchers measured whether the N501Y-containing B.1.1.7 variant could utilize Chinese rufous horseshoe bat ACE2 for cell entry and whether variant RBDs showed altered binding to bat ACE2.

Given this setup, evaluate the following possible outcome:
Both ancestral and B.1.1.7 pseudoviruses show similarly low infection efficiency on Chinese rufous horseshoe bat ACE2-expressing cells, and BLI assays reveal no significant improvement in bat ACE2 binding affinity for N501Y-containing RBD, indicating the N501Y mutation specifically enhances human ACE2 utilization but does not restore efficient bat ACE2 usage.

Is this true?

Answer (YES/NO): NO